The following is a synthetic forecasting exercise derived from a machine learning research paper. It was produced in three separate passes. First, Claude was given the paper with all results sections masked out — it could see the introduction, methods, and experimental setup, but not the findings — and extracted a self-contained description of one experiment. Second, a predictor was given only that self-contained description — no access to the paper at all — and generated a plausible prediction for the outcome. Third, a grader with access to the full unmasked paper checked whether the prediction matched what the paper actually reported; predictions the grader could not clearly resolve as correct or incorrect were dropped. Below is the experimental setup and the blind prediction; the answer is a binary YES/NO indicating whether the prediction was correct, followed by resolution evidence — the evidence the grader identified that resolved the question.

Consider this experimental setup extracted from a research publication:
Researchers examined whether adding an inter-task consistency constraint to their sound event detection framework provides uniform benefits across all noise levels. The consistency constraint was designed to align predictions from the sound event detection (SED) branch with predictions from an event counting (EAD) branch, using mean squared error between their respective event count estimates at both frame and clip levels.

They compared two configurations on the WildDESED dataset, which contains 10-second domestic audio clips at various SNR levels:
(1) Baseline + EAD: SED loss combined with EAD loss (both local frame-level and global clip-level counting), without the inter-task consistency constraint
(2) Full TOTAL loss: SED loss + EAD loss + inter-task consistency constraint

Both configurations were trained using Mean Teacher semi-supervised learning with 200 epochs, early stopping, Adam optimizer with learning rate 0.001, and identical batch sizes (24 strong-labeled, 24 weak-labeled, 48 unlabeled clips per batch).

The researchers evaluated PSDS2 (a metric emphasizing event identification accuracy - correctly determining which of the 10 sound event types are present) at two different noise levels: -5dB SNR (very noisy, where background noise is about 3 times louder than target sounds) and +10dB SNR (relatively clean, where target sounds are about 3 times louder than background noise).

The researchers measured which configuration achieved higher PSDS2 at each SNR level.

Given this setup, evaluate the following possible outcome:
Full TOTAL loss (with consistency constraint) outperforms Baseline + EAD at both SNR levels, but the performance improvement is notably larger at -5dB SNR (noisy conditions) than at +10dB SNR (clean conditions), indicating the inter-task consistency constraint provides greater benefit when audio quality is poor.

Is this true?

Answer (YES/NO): NO